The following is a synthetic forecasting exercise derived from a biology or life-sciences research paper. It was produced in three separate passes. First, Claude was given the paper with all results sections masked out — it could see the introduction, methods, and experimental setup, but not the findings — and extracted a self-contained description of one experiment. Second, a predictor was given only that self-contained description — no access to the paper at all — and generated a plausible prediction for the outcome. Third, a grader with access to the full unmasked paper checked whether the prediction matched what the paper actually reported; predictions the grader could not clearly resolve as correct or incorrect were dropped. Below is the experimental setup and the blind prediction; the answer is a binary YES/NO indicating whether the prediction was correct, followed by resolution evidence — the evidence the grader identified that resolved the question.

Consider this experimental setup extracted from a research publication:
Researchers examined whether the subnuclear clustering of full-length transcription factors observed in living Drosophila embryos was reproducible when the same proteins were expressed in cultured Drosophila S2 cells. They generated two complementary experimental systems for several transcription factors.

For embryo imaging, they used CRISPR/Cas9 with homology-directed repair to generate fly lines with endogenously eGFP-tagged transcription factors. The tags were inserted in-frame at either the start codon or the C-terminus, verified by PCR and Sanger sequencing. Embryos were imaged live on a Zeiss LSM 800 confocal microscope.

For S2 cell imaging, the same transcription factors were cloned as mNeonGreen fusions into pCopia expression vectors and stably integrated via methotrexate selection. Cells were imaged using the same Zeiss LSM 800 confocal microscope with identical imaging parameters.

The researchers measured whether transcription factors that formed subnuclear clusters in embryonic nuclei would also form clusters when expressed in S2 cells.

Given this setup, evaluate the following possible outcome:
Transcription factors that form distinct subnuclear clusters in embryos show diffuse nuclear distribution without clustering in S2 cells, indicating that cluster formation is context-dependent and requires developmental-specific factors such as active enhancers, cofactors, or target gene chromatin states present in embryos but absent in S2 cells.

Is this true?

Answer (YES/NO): NO